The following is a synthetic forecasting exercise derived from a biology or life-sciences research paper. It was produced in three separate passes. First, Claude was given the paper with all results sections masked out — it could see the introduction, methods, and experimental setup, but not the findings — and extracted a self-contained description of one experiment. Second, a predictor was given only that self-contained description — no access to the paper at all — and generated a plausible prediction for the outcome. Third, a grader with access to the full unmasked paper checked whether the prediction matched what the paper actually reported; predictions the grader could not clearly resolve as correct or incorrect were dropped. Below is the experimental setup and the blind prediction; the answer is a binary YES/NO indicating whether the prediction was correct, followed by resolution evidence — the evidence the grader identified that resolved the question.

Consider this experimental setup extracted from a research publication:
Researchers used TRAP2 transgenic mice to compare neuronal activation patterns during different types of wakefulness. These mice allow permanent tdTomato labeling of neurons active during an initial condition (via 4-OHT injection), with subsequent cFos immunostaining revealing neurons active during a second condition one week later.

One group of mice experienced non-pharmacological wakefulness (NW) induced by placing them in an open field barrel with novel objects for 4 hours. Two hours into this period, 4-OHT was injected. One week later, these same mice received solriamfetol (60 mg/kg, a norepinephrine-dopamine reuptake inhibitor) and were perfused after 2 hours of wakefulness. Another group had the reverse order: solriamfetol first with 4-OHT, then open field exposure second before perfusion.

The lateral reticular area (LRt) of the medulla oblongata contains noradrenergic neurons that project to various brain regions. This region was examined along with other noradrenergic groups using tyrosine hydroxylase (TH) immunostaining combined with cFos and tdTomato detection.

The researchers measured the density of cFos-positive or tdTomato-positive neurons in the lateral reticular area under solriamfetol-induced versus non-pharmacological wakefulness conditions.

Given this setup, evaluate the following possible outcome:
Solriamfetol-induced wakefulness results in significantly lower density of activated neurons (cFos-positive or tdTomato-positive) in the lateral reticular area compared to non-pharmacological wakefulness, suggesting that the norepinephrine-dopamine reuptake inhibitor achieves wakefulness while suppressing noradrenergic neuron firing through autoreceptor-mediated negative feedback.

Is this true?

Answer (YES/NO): NO